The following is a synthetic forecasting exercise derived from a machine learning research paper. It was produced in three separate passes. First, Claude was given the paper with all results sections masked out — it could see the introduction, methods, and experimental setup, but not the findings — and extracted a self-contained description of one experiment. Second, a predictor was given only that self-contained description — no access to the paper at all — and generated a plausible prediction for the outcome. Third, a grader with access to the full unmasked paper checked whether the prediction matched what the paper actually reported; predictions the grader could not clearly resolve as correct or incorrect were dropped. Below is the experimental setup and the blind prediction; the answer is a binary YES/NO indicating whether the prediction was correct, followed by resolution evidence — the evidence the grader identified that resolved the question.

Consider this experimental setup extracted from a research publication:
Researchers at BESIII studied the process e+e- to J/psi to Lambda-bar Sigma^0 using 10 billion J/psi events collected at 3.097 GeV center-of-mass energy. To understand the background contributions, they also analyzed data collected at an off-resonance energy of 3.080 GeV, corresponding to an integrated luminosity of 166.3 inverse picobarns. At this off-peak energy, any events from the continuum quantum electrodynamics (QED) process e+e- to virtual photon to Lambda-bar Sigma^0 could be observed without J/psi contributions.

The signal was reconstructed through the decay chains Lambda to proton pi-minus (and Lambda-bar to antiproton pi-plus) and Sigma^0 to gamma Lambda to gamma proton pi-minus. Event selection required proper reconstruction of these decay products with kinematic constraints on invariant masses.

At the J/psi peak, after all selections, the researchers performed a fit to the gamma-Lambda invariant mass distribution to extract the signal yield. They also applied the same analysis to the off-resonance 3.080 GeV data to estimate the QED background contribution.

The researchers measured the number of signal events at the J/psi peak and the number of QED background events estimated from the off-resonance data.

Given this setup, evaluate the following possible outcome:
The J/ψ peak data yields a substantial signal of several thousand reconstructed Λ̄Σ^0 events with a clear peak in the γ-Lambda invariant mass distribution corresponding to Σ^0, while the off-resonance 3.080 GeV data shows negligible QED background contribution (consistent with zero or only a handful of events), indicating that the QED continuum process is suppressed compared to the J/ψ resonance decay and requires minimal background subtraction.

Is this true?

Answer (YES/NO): NO